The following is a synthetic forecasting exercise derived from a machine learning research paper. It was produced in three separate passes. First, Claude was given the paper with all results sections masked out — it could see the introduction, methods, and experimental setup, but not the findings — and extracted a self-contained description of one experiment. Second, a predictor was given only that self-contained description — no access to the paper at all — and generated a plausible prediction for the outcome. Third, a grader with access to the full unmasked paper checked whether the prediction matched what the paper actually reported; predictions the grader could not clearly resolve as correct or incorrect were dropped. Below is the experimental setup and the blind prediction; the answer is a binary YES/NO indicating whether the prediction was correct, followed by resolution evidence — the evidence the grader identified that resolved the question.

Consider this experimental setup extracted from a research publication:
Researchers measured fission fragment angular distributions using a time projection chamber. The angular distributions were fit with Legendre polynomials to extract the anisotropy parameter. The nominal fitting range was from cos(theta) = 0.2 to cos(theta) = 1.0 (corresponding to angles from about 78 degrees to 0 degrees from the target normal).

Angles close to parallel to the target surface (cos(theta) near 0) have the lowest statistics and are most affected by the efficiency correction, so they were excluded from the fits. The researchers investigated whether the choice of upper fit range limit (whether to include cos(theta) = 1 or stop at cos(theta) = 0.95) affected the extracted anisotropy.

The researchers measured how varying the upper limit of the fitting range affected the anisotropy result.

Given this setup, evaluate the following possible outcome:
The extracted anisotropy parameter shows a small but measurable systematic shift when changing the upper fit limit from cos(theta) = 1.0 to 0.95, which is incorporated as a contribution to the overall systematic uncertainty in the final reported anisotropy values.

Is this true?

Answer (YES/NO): YES